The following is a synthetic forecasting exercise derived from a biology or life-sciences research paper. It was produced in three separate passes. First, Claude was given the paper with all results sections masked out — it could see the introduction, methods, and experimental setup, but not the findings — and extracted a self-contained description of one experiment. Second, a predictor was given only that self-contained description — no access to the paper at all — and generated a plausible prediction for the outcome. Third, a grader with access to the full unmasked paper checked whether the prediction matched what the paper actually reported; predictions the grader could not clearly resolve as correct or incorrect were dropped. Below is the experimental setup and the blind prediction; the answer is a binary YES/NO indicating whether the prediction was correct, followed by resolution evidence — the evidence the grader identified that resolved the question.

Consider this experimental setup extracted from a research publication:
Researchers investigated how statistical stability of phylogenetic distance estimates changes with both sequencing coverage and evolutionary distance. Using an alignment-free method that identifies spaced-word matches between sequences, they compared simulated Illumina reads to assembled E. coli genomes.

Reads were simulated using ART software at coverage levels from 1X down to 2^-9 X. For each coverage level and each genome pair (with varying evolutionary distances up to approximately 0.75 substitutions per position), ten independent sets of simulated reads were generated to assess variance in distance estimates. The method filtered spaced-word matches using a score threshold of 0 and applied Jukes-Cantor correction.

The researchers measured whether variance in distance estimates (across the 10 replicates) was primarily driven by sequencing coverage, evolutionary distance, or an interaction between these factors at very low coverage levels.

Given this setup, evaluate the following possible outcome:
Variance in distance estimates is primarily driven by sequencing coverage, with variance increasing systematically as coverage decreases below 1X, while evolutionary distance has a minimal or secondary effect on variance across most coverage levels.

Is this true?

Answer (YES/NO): NO